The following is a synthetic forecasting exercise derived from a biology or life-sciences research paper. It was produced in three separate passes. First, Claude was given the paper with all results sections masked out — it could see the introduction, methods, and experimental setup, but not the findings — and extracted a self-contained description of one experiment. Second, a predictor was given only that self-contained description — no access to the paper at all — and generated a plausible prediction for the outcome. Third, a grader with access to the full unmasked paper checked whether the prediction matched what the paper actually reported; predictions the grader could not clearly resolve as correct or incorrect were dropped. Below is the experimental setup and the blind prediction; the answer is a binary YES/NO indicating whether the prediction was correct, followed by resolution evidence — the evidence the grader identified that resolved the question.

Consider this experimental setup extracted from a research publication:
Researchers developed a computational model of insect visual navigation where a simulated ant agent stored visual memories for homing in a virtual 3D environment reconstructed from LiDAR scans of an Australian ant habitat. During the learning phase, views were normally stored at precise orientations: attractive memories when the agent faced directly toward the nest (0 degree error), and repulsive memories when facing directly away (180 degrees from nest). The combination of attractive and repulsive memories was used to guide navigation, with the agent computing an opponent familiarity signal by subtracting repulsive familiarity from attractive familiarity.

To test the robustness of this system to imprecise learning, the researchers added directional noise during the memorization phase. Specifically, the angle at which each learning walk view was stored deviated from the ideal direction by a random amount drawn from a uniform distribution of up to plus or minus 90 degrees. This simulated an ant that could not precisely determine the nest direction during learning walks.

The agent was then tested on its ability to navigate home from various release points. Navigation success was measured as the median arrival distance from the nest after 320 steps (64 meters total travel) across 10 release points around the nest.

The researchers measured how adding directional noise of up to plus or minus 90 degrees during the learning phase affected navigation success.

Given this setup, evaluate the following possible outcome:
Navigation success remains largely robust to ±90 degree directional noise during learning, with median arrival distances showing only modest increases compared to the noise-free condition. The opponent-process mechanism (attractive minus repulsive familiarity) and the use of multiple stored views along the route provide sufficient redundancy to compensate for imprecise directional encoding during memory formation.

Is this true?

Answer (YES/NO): YES